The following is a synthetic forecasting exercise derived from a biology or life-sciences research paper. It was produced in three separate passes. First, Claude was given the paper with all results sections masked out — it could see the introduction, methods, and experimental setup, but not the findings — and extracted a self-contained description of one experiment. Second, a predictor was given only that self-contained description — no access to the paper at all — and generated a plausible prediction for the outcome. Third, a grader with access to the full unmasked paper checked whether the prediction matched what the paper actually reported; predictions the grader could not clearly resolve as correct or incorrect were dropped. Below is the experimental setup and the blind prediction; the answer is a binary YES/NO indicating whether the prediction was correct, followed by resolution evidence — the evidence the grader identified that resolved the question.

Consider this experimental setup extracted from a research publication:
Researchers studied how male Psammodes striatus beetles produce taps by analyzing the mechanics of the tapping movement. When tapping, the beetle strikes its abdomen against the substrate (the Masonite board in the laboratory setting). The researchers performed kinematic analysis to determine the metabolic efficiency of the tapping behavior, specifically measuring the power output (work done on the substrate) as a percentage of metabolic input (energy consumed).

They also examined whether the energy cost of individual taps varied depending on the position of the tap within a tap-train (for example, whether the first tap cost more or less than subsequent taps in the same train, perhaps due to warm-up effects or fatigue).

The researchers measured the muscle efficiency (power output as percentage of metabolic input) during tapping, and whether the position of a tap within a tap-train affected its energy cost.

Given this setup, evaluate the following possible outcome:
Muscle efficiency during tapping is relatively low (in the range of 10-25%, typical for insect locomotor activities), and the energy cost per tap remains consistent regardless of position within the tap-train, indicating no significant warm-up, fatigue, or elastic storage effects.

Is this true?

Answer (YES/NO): YES